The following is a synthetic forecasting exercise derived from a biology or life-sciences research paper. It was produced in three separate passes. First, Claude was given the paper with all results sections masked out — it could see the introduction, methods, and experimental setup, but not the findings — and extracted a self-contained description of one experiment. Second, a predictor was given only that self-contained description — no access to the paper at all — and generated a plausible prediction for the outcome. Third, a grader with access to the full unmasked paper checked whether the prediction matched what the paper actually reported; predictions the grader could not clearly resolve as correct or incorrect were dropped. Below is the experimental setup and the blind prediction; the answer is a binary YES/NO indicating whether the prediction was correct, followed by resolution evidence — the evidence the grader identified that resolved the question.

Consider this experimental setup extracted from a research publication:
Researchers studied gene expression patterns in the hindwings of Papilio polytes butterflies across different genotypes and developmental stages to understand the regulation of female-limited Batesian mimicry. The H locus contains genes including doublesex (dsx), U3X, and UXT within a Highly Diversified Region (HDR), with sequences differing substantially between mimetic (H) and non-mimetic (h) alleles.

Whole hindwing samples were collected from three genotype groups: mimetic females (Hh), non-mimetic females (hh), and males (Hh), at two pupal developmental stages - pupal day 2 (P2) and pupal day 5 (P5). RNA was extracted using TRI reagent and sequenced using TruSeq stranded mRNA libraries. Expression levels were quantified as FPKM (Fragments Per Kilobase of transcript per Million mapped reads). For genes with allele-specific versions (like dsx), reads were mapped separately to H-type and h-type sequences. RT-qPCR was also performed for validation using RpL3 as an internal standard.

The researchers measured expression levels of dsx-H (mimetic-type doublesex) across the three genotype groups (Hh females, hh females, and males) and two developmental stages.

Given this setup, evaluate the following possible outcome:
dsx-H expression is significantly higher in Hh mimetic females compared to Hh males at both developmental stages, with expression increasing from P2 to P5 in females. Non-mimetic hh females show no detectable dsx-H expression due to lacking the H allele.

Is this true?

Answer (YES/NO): NO